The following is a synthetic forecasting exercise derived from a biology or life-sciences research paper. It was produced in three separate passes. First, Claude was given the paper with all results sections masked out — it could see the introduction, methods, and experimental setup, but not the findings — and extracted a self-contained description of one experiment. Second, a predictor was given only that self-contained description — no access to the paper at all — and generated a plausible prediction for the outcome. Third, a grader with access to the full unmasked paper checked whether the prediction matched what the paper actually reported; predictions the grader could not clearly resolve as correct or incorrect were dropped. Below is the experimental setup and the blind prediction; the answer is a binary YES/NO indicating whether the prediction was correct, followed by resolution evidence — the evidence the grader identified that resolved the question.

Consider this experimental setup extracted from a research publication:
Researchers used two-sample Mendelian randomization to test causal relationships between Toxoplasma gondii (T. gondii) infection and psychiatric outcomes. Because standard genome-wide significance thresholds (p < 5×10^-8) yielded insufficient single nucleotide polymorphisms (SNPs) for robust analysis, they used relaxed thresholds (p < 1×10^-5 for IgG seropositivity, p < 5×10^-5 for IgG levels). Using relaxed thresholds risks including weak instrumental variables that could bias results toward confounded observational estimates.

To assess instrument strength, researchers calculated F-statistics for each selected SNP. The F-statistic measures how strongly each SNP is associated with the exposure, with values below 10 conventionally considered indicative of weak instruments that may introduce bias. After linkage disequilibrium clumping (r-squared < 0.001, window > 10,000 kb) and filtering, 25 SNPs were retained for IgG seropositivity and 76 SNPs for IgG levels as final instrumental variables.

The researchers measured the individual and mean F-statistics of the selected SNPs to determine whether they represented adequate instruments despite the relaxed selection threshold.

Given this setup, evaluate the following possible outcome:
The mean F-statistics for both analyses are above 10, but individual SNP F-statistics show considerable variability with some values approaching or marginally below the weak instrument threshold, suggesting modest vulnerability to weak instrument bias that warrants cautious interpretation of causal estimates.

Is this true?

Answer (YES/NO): NO